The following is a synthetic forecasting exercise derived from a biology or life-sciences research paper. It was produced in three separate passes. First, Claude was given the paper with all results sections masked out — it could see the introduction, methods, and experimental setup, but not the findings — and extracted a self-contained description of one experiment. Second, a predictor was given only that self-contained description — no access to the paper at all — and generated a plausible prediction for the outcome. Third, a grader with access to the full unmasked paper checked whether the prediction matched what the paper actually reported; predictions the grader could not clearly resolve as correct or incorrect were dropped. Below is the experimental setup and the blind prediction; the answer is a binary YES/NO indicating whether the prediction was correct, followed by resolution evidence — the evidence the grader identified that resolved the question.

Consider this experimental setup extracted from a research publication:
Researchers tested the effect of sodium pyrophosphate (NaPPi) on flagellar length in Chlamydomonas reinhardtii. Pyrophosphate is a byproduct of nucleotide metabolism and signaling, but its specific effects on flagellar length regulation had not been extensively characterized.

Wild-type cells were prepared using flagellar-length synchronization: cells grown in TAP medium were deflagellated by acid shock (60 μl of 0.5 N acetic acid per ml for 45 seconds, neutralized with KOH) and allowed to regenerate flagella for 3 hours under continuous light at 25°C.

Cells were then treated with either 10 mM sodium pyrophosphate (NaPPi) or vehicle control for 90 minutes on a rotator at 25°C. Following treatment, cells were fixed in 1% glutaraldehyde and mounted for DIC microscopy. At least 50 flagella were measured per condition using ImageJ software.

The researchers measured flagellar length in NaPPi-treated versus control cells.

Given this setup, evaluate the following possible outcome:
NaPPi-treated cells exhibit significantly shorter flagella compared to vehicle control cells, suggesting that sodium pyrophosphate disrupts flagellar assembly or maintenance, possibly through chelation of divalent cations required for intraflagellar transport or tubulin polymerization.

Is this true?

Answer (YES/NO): YES